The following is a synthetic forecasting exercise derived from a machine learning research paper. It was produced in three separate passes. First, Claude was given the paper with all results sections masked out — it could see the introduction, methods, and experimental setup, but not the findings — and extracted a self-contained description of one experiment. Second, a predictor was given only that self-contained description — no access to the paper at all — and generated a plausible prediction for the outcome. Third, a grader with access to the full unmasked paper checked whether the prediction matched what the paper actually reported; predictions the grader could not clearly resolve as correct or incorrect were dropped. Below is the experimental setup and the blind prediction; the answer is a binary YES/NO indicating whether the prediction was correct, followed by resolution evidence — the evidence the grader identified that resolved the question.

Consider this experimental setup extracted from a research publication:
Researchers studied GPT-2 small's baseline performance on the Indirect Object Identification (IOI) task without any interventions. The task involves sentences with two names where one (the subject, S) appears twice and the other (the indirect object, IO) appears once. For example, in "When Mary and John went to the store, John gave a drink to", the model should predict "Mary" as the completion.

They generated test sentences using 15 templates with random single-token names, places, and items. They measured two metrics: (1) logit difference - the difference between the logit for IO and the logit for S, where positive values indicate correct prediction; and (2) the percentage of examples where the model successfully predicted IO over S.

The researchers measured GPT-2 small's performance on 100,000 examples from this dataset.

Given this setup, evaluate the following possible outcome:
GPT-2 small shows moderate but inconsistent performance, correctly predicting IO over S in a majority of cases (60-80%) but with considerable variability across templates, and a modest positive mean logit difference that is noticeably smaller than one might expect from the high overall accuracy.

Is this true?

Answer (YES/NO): NO